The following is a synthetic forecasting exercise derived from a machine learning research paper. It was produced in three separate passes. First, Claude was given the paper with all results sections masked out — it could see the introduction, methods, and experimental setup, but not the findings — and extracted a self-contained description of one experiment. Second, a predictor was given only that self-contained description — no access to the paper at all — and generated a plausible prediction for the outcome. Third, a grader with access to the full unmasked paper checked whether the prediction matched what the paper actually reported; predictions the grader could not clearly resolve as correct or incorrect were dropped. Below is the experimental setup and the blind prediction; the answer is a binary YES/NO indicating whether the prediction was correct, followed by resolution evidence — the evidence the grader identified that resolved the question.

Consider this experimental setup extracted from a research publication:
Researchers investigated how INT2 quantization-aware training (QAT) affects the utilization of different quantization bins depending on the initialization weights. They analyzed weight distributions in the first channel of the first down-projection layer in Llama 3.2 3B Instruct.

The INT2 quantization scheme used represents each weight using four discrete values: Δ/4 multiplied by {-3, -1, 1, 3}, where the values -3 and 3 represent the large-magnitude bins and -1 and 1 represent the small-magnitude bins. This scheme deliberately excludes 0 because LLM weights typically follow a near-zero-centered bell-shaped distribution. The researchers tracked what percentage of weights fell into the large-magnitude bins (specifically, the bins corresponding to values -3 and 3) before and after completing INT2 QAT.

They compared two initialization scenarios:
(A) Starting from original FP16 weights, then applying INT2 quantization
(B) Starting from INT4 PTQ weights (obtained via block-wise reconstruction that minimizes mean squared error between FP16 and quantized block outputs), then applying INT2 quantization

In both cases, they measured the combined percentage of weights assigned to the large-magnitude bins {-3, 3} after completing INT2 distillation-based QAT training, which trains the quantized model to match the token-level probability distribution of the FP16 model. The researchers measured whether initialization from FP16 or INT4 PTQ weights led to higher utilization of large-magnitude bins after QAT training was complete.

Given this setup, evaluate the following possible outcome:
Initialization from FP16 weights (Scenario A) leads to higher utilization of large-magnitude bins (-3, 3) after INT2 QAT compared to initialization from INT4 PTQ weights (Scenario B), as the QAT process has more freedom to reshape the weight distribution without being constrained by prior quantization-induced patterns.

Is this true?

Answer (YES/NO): NO